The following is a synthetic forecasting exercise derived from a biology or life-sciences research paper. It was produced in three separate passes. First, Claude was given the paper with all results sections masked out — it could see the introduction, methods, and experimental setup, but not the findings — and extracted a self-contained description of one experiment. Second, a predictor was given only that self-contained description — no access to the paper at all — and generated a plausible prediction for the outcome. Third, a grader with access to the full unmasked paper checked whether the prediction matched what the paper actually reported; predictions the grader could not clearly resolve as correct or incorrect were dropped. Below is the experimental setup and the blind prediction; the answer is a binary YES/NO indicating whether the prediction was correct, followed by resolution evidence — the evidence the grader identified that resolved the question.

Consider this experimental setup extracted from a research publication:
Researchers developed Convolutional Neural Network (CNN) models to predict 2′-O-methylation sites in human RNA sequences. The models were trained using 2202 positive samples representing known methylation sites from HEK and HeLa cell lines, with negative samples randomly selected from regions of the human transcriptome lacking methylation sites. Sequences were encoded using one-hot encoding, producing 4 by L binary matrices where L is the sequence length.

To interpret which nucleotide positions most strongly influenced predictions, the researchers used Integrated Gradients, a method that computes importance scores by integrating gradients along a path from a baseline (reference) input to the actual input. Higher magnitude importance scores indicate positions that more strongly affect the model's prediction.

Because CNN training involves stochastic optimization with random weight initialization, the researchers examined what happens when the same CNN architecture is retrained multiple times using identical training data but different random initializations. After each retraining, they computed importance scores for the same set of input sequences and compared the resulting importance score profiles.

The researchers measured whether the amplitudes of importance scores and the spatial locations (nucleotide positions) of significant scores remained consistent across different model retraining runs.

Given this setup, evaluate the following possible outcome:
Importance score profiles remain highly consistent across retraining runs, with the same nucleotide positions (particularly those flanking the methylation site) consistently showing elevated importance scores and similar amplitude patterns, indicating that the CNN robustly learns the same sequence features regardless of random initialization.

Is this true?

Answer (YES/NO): NO